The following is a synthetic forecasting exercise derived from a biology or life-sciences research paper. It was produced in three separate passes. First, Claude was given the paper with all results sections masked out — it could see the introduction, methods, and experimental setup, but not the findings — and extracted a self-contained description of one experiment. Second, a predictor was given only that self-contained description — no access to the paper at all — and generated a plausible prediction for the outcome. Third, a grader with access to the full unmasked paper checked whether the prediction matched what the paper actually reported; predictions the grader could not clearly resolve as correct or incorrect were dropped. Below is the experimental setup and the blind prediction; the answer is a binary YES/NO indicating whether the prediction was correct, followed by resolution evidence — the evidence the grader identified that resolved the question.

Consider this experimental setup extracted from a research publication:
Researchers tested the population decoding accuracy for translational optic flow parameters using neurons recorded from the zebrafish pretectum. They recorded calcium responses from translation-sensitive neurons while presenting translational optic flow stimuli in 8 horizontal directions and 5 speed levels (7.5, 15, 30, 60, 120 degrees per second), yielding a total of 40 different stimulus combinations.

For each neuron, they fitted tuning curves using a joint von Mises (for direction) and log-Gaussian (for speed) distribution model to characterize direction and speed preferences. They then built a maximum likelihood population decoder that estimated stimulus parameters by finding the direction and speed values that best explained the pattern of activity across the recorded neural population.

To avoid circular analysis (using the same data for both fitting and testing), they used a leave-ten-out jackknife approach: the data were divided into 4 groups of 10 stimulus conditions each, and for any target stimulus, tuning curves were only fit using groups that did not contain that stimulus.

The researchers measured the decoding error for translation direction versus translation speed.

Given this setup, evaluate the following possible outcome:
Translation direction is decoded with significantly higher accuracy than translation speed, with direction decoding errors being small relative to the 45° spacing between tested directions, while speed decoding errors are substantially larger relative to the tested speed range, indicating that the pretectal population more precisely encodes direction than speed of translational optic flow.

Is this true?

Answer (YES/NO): YES